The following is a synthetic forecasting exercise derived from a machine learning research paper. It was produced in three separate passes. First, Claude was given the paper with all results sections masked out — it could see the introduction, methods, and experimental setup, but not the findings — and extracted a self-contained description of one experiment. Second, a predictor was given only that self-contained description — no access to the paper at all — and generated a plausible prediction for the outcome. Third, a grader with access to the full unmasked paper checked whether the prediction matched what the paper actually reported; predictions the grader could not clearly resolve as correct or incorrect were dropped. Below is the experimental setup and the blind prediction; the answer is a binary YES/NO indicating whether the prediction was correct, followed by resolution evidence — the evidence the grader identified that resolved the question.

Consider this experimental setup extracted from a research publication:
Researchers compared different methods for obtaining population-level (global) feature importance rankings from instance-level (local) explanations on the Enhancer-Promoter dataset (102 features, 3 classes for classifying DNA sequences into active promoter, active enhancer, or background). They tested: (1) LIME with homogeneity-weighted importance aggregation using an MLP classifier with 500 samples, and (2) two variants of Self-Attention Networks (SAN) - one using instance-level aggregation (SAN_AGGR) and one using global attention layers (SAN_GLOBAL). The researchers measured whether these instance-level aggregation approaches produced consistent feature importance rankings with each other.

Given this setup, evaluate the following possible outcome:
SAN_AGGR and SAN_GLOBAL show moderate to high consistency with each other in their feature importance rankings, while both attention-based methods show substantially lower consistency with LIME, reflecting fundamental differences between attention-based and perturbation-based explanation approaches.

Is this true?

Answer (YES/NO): NO